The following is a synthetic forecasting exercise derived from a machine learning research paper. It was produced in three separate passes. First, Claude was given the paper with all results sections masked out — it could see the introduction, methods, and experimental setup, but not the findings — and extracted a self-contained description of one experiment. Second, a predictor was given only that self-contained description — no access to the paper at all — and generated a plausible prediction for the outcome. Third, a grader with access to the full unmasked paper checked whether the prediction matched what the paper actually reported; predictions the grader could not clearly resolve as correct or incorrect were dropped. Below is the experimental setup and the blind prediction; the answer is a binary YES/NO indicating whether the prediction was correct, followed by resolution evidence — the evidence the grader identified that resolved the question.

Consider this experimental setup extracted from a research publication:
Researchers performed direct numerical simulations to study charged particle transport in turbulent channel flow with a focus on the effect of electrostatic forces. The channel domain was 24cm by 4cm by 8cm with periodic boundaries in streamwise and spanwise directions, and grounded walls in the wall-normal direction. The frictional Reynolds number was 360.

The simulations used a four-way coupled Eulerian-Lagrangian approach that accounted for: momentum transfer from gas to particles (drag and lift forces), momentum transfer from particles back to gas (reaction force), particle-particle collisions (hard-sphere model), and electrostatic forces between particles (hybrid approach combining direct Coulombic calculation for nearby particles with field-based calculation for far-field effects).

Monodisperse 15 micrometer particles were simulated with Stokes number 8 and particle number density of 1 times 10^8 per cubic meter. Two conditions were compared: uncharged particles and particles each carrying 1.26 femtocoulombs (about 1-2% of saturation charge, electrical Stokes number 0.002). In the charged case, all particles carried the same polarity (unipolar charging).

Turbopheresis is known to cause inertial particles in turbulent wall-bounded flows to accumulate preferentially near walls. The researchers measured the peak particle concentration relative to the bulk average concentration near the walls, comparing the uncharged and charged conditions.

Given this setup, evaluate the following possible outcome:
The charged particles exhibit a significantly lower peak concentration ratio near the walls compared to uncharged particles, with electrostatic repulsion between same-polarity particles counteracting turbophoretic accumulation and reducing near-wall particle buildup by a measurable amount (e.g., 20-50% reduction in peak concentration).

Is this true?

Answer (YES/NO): NO